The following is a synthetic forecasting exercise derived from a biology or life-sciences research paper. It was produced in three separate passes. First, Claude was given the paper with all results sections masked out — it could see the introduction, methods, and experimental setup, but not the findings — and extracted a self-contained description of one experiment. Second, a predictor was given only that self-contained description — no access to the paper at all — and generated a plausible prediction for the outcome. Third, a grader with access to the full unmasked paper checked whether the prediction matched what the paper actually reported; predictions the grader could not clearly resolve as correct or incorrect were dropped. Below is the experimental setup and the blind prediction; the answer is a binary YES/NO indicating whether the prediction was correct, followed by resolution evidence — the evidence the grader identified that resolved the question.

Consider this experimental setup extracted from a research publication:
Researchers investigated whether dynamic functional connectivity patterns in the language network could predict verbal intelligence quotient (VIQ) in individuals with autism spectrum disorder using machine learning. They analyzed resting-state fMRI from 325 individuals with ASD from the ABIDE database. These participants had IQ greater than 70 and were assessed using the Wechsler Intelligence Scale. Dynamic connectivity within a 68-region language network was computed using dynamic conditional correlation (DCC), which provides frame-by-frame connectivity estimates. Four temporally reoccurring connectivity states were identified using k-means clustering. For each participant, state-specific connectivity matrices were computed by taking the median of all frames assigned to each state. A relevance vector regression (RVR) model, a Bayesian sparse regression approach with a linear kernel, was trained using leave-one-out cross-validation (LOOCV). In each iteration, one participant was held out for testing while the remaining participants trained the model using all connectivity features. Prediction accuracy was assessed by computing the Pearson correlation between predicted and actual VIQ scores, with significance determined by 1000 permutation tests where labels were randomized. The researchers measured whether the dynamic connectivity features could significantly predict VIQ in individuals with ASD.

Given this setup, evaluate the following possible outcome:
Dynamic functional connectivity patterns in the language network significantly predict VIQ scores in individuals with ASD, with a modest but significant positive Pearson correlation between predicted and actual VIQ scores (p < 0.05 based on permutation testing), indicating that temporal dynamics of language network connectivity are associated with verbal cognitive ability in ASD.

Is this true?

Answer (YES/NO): YES